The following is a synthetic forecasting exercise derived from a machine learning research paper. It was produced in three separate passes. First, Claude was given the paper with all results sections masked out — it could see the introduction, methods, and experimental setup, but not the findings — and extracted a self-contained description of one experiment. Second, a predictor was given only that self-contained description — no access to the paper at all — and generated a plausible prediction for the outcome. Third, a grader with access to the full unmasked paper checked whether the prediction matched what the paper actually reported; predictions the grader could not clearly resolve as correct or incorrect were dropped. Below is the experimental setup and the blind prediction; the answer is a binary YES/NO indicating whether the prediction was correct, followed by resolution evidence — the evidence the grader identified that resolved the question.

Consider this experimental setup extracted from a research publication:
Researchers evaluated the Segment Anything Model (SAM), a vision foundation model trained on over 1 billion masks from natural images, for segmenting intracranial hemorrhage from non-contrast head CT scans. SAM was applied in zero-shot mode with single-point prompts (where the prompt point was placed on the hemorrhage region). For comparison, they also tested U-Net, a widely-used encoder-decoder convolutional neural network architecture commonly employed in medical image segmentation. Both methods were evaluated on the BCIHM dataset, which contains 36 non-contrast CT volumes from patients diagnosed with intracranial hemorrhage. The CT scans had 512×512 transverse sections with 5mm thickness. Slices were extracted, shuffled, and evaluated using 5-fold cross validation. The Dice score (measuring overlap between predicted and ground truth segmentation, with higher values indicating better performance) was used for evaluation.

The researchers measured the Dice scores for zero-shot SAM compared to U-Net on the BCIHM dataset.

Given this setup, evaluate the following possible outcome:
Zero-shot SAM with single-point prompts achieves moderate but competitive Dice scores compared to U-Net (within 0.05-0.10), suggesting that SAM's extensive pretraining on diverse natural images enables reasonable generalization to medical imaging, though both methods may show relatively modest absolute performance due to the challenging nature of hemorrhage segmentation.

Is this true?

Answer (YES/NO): NO